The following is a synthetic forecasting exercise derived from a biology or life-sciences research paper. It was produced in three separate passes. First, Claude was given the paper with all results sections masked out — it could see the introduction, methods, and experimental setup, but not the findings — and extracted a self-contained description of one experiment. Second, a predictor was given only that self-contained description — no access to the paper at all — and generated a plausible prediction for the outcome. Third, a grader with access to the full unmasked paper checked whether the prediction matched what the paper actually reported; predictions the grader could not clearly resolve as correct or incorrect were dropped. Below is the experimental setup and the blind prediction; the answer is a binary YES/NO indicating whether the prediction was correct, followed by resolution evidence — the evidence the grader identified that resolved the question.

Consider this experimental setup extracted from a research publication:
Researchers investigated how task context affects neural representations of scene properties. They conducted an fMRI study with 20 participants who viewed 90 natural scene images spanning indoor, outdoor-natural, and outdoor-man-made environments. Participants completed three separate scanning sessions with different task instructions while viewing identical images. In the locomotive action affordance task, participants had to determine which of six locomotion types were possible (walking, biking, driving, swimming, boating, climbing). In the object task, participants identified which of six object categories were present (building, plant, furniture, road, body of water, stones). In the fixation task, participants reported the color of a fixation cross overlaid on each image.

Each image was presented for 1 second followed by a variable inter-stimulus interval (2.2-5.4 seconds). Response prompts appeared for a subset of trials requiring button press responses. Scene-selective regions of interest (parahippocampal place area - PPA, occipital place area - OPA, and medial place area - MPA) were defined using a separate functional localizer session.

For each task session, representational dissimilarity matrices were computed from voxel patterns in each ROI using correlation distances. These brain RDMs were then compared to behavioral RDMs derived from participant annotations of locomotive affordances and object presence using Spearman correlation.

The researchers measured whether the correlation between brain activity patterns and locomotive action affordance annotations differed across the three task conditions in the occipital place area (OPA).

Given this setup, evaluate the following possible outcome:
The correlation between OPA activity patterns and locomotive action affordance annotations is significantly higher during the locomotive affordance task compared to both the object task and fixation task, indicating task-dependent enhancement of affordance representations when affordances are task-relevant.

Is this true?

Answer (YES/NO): NO